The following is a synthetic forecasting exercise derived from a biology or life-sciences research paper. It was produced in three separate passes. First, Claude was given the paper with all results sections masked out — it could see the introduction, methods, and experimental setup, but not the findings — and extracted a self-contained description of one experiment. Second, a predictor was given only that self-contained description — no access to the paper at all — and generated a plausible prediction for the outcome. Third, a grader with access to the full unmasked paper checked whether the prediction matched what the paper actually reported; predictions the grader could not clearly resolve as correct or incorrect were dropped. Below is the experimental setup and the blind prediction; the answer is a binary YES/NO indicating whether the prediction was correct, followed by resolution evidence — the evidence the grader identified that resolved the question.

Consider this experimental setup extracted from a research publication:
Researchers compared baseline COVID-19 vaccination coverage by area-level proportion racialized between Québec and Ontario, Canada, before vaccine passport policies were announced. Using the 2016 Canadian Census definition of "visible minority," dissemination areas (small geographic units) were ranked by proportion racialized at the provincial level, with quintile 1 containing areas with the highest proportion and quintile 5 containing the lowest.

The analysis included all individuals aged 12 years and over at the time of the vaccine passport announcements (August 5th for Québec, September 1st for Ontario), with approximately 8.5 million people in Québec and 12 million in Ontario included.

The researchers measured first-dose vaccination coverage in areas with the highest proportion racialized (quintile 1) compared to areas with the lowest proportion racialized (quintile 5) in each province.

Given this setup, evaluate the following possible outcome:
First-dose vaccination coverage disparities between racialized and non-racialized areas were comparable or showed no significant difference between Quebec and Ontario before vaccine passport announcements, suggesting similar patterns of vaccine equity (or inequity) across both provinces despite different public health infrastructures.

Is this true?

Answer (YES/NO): NO